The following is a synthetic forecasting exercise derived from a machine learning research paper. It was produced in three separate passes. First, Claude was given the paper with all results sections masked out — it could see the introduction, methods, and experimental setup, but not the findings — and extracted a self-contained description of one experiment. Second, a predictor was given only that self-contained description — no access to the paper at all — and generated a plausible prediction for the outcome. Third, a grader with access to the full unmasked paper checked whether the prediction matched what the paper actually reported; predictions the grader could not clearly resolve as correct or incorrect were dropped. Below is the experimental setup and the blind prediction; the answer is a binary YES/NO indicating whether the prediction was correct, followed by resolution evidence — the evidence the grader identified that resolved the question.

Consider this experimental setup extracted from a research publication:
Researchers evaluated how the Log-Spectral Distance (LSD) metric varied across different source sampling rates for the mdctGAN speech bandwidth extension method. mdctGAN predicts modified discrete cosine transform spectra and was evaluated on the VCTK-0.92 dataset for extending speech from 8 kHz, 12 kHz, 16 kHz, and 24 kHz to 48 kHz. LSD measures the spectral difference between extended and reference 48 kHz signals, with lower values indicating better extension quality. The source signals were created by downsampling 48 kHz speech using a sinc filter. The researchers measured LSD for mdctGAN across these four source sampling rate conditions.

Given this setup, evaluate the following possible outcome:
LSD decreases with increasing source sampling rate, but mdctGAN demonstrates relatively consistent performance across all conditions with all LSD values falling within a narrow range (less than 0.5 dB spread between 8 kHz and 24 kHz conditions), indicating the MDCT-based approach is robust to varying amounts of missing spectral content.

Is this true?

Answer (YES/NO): YES